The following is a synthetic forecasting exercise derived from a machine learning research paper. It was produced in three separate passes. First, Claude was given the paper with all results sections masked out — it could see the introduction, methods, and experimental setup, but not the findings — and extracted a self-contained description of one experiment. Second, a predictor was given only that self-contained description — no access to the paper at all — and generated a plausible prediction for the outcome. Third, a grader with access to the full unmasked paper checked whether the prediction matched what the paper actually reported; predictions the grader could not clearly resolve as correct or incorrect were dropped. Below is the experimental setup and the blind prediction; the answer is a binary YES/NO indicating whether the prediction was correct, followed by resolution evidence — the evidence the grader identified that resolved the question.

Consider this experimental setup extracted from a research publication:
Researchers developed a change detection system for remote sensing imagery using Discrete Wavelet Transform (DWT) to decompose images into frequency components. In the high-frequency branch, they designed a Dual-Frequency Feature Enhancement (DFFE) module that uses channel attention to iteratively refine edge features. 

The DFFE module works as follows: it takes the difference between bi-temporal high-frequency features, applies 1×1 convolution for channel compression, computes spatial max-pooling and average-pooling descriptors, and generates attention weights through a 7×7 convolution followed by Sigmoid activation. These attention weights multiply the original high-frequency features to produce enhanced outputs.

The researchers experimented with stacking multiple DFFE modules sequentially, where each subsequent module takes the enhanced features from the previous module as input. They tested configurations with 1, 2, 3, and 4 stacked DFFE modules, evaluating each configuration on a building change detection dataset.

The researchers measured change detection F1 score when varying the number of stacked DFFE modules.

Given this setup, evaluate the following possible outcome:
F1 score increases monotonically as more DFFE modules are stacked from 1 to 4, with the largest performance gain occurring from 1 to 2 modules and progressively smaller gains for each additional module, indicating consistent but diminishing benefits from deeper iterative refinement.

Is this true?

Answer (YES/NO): NO